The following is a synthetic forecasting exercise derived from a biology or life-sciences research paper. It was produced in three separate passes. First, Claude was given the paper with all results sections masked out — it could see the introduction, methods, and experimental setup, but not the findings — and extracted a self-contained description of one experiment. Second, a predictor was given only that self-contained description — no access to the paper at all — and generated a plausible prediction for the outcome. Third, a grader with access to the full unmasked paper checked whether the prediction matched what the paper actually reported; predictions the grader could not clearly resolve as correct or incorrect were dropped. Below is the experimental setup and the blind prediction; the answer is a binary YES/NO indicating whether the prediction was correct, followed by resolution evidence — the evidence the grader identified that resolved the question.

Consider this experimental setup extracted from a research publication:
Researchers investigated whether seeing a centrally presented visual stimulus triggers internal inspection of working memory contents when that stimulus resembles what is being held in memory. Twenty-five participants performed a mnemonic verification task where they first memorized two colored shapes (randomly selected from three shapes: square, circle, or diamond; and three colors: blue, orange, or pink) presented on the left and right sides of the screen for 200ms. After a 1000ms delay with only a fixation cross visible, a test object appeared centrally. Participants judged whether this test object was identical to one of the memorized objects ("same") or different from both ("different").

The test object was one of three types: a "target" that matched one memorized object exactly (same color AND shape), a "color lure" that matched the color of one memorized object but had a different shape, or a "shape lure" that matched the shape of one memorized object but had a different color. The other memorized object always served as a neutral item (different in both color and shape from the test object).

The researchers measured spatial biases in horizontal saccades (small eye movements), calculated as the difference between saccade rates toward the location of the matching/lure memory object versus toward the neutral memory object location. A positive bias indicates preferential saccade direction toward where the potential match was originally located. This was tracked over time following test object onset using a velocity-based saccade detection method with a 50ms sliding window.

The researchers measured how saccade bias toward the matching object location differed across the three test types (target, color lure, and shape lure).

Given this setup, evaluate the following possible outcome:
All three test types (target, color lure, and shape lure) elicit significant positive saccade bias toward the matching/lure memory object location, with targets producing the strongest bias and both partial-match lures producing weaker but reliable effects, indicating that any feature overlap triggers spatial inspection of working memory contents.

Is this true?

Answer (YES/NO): NO